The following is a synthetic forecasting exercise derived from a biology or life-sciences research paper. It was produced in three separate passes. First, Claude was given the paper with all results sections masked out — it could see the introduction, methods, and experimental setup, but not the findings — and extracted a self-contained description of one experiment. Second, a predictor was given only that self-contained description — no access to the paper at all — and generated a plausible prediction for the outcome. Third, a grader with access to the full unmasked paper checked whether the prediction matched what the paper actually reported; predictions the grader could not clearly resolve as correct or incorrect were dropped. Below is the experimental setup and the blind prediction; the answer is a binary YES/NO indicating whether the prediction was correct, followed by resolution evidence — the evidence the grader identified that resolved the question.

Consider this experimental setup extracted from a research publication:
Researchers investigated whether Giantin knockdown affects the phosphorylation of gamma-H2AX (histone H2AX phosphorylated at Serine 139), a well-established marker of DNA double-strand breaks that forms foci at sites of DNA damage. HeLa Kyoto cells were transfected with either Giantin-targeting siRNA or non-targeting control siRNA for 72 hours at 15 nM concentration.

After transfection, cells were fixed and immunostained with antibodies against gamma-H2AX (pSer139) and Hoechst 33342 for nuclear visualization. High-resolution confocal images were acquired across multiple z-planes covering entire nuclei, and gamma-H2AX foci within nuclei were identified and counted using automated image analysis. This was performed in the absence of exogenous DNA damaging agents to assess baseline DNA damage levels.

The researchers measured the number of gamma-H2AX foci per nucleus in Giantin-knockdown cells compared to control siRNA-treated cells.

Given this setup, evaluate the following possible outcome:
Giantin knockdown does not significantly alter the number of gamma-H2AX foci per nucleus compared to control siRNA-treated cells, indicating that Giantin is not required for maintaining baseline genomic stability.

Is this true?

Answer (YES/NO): NO